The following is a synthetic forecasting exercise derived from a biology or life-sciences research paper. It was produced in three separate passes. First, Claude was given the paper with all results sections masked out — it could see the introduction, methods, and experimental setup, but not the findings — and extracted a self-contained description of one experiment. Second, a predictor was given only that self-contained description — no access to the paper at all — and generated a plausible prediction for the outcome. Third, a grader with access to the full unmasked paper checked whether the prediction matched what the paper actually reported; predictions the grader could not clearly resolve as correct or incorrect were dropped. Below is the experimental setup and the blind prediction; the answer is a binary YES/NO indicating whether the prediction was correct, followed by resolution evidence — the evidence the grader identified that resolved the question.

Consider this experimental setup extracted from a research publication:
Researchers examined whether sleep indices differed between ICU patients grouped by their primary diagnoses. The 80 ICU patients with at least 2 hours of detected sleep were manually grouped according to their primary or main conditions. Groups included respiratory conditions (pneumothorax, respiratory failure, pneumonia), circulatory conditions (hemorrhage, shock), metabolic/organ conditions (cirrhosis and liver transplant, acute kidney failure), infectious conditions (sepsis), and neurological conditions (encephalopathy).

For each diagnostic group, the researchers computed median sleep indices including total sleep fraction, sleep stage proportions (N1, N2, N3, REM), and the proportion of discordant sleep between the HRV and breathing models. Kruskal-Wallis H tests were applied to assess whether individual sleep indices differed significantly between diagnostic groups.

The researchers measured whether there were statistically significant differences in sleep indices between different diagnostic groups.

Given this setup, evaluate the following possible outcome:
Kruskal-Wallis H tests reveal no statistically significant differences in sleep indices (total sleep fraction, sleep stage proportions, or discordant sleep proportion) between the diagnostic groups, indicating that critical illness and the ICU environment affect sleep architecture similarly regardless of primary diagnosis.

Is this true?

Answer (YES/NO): YES